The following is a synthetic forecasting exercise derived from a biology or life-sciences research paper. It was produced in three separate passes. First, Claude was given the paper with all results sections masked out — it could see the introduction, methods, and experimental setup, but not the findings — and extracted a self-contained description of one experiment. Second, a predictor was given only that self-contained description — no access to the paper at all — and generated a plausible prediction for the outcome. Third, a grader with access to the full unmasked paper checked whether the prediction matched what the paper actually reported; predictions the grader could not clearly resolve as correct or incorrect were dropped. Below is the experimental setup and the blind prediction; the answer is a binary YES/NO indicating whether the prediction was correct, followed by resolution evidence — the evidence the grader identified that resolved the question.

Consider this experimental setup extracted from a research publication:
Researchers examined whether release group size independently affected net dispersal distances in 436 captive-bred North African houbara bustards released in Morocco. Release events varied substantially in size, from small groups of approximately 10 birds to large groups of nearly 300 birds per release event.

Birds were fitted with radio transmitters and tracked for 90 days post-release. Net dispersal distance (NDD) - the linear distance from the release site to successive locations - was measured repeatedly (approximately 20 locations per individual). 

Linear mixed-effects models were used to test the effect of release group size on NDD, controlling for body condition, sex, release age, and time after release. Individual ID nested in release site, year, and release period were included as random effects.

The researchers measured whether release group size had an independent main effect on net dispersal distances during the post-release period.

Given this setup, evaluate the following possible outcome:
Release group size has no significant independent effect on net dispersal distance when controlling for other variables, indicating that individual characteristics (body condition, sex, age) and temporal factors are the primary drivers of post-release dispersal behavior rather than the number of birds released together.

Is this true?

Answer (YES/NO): YES